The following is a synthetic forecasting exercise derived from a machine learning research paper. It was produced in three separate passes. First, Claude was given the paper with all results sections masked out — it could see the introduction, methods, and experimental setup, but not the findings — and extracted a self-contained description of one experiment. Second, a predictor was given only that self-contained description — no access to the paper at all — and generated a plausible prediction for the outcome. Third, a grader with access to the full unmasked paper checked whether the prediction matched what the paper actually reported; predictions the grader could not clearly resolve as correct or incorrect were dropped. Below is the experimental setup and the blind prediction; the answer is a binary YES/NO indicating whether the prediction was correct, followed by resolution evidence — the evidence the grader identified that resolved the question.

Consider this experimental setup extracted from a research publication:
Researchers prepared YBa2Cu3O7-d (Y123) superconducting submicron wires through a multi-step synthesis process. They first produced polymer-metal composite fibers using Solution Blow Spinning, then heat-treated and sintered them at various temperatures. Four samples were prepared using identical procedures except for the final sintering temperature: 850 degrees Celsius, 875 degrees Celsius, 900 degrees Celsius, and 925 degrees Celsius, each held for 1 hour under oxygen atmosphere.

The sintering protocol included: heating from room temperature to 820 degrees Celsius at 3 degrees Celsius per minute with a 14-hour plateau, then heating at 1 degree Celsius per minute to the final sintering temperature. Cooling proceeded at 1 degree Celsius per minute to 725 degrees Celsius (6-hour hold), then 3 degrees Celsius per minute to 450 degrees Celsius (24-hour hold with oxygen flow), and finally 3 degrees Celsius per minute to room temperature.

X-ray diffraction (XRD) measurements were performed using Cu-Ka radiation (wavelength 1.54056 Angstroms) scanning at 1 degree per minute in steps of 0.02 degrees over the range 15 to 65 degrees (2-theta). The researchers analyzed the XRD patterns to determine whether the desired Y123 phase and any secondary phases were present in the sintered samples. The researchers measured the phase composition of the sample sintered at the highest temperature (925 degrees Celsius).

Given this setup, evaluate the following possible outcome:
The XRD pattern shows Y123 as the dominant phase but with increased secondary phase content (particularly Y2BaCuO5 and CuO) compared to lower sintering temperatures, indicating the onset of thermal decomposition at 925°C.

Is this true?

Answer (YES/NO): NO